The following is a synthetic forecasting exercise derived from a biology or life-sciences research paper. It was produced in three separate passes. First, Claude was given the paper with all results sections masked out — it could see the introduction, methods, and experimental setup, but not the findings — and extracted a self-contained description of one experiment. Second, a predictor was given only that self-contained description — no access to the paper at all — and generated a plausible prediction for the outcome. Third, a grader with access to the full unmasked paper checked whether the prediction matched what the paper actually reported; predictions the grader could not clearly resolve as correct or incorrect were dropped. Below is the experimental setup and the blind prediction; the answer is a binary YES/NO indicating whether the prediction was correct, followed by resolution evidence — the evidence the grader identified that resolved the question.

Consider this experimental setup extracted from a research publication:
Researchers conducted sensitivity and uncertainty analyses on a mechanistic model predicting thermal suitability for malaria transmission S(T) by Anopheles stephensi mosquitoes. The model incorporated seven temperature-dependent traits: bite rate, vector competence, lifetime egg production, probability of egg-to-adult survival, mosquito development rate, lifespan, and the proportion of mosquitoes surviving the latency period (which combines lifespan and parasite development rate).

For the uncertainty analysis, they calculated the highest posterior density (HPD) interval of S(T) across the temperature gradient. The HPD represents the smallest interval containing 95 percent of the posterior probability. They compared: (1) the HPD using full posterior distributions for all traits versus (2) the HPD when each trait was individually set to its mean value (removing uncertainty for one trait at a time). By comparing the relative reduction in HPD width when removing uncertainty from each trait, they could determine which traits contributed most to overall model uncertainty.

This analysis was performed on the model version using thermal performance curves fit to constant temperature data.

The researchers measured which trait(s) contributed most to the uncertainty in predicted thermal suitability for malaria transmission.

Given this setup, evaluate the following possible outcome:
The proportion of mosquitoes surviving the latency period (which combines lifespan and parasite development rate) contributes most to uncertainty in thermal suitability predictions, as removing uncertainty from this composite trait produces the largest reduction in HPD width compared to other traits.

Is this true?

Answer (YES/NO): NO